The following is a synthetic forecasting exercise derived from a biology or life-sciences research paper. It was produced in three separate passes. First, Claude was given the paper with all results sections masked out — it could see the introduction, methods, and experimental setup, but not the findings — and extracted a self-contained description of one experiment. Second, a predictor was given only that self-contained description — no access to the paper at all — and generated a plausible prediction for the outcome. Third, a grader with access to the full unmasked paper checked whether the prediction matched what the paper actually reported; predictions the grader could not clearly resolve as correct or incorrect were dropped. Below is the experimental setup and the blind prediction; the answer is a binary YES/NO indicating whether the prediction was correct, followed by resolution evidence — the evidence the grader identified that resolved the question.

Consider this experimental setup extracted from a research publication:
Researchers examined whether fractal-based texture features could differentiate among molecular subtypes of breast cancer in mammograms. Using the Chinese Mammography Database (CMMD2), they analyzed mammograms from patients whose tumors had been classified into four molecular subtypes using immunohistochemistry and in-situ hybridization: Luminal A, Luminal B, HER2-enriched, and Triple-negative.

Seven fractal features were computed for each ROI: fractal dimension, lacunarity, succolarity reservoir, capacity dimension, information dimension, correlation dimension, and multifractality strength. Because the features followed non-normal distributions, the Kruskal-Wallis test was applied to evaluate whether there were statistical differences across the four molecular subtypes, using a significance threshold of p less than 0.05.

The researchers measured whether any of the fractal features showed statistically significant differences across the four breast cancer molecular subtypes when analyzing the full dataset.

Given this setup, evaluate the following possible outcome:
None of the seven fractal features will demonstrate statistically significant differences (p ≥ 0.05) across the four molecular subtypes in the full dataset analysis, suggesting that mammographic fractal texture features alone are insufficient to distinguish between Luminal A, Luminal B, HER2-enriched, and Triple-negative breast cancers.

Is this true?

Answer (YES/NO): YES